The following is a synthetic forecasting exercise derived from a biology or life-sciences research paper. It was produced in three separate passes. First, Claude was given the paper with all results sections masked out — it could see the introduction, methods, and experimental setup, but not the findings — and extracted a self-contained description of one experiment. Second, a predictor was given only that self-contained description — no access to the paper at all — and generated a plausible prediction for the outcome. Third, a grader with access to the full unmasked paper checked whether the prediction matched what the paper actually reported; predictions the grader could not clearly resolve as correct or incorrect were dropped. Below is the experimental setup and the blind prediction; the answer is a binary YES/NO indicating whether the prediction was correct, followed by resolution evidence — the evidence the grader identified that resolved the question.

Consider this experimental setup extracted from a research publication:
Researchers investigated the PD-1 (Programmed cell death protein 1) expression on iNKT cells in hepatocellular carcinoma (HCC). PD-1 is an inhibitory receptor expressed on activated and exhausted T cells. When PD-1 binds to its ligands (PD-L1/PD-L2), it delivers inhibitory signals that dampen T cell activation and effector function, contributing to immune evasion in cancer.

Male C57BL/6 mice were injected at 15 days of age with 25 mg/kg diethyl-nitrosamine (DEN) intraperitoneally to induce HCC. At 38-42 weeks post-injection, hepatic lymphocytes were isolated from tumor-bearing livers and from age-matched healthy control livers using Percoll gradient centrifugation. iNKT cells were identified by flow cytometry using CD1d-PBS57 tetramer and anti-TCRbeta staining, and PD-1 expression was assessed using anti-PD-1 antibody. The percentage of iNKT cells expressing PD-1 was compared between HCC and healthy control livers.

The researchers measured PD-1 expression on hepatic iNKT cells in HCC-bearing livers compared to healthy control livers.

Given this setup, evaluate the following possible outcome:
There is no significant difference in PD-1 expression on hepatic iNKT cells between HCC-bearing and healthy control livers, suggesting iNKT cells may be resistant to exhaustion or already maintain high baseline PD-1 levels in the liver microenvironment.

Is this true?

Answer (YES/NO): NO